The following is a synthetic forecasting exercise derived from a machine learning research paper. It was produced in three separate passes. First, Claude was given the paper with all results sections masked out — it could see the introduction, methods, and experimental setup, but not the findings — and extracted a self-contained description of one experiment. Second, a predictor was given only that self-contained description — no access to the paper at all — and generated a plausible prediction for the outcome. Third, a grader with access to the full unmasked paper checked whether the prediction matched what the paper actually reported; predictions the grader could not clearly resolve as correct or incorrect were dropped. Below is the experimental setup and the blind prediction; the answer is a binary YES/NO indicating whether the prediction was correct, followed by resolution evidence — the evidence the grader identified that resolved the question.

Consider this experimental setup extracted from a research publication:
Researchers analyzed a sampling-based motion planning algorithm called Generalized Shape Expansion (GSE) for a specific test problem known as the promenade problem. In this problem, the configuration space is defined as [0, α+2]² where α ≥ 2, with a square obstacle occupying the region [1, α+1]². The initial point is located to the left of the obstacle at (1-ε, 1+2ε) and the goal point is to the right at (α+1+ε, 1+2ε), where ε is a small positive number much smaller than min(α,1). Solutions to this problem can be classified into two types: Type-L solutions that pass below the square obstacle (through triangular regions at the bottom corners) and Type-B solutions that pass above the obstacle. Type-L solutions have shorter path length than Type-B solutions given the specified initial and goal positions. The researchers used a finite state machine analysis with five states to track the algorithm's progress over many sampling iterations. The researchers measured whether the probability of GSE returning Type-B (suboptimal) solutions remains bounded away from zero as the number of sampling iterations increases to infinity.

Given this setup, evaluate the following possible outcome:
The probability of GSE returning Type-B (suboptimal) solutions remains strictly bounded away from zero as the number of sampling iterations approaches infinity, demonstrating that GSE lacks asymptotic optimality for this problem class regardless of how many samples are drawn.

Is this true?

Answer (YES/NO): YES